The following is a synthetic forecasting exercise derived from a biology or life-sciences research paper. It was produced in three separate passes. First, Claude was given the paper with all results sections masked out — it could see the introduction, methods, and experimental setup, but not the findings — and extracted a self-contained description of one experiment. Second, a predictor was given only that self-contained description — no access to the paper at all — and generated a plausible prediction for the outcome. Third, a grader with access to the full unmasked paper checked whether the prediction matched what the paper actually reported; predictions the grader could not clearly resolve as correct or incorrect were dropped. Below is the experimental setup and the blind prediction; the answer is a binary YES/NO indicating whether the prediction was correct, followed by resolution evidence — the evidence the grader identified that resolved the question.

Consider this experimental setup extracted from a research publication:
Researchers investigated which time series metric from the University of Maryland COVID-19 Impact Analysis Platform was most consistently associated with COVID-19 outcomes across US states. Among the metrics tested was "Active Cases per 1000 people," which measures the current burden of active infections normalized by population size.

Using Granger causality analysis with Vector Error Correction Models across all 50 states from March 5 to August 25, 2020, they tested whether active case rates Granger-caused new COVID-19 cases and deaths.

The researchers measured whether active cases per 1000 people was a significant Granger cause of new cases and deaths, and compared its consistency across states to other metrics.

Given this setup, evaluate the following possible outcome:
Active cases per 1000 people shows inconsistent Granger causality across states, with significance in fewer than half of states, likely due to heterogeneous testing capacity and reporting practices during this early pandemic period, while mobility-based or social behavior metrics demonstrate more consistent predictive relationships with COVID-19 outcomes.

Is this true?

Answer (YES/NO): NO